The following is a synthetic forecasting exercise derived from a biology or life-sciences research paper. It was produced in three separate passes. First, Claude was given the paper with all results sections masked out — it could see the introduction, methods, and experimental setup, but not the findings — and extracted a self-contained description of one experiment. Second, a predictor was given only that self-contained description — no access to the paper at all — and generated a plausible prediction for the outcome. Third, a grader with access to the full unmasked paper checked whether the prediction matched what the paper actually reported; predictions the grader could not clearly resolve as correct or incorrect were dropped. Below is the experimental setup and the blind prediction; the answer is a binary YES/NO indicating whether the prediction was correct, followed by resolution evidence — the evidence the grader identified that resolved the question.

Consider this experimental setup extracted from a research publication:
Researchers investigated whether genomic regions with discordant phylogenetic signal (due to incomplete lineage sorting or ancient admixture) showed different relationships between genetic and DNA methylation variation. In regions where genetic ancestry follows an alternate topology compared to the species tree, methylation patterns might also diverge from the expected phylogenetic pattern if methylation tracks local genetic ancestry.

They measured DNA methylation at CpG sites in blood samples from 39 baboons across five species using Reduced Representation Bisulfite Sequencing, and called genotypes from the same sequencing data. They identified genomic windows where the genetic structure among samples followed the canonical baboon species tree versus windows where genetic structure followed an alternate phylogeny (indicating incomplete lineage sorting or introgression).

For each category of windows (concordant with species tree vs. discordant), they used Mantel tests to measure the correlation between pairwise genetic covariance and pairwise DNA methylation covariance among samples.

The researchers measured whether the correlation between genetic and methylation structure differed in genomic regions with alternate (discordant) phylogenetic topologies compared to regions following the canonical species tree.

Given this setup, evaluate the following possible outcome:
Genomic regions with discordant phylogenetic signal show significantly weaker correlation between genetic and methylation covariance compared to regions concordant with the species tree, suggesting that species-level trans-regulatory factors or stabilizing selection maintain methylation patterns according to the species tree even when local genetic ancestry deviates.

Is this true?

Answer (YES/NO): YES